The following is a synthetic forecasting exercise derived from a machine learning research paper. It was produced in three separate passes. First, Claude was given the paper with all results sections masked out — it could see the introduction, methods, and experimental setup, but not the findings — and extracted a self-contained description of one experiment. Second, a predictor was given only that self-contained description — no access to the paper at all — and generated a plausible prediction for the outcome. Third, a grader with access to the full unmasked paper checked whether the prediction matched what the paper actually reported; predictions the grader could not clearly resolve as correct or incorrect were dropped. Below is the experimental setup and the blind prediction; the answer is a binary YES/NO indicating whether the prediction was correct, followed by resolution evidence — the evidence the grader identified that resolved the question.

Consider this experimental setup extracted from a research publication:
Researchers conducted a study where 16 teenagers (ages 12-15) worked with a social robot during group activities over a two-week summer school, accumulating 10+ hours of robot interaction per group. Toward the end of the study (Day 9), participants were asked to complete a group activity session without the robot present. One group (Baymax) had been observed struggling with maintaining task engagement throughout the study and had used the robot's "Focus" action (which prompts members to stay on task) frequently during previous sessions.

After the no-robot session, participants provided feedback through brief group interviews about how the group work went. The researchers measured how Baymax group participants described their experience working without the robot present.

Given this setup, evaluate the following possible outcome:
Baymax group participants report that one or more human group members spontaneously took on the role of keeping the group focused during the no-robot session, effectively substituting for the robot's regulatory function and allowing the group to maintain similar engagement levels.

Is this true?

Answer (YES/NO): NO